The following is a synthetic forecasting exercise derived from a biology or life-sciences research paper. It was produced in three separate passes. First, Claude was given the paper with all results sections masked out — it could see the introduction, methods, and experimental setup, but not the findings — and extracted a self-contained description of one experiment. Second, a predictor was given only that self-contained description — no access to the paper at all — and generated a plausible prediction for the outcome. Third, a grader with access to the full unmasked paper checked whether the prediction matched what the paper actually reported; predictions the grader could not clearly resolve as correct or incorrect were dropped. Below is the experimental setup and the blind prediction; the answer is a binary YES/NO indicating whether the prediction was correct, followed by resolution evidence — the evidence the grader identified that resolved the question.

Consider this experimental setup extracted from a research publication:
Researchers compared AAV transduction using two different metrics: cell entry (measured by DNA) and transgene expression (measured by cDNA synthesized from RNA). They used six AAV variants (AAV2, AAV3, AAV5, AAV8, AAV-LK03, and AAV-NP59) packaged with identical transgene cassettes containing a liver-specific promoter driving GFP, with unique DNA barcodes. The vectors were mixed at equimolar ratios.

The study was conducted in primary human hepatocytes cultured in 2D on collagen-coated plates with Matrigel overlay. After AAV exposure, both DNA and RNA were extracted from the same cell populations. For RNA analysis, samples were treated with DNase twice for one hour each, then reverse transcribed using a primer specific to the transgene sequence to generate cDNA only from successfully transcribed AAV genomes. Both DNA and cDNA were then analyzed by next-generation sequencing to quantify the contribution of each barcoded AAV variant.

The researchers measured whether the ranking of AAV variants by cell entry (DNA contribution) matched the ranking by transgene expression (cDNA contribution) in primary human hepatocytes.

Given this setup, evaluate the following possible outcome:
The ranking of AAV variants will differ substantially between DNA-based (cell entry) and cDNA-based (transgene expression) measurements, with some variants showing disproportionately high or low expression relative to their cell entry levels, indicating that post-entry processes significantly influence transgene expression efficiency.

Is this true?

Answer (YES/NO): NO